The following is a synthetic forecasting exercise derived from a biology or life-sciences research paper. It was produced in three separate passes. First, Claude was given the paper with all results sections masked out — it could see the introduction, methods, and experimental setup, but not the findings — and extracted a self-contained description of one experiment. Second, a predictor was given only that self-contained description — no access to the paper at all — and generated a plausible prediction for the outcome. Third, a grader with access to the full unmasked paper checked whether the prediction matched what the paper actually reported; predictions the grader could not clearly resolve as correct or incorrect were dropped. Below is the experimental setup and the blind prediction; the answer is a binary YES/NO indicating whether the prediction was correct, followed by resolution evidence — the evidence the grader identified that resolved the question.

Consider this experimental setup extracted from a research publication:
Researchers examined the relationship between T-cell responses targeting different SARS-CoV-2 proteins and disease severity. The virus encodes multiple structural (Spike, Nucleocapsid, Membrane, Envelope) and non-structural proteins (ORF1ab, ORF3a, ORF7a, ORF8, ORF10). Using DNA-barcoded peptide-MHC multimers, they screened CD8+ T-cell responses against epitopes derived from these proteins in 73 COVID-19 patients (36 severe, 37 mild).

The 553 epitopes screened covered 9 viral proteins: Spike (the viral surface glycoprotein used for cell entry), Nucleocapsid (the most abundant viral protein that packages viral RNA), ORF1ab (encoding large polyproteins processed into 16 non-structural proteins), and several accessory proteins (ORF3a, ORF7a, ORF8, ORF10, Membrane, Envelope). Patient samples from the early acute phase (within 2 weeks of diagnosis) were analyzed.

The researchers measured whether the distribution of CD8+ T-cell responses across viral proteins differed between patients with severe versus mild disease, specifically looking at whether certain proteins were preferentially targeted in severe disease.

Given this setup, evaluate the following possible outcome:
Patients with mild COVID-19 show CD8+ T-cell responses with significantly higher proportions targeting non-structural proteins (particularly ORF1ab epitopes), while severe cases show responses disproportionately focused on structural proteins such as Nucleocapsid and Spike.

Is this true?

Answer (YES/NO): NO